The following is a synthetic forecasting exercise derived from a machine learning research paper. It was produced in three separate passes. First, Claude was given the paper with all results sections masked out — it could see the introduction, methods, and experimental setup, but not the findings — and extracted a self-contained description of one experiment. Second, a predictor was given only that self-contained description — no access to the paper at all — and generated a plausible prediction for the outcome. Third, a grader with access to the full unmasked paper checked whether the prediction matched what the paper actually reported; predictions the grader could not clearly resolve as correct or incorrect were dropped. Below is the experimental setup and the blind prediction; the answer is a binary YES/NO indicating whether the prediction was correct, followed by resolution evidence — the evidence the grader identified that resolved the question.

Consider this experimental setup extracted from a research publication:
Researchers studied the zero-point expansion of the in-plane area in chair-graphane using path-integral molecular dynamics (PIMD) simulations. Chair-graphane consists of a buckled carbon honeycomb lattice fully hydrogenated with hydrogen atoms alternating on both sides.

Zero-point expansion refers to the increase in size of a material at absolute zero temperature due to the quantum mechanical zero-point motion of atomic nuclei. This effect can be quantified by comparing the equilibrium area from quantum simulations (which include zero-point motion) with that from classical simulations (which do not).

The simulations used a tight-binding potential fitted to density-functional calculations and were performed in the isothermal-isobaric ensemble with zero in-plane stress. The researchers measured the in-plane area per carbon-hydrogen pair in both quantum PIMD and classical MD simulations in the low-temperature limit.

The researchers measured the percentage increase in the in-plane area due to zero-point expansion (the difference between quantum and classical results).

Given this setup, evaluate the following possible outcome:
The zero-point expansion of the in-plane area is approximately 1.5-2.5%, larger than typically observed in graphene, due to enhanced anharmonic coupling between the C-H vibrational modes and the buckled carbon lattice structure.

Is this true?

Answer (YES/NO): NO